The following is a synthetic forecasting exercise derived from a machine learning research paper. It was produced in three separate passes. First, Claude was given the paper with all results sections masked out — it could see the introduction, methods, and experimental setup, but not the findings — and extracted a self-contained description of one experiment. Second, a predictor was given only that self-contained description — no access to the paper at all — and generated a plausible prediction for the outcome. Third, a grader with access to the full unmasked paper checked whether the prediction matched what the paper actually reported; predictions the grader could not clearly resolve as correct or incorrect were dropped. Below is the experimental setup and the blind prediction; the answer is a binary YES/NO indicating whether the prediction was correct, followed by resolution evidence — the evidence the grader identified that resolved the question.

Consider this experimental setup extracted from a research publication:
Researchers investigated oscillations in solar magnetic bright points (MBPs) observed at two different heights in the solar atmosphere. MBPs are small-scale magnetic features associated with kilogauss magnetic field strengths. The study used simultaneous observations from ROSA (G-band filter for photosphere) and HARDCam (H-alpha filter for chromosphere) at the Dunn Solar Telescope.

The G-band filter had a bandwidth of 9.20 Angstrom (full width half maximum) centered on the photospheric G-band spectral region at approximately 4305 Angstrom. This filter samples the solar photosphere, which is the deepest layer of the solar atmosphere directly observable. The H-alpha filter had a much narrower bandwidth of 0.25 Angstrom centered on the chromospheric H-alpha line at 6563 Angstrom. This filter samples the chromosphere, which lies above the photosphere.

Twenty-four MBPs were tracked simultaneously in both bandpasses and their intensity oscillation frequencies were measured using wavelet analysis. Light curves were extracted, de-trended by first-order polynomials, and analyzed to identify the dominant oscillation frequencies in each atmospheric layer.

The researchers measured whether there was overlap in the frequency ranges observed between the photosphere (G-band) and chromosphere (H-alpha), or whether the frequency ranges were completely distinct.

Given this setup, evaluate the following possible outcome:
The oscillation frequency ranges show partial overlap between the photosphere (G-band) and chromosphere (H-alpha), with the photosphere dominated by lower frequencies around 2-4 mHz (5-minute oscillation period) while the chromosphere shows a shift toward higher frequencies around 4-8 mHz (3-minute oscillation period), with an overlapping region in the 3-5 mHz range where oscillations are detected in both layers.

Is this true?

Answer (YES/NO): NO